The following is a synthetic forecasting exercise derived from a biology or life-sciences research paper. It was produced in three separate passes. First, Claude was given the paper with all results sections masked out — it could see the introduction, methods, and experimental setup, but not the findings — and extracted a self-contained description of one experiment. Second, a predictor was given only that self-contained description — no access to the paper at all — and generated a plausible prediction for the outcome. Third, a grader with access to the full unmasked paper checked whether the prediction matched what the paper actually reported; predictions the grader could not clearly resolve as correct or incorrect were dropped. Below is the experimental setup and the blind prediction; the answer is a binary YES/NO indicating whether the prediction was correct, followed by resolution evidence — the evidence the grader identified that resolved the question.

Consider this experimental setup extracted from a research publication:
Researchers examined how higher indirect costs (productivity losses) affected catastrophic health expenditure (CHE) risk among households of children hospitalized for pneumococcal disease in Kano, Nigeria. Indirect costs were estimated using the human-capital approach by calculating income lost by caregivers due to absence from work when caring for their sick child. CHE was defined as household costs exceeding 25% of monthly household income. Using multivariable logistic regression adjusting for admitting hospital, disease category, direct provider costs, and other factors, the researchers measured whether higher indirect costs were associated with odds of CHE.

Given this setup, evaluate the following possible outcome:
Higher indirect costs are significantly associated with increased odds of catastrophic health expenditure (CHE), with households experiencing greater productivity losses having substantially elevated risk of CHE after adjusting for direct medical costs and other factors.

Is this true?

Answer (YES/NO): NO